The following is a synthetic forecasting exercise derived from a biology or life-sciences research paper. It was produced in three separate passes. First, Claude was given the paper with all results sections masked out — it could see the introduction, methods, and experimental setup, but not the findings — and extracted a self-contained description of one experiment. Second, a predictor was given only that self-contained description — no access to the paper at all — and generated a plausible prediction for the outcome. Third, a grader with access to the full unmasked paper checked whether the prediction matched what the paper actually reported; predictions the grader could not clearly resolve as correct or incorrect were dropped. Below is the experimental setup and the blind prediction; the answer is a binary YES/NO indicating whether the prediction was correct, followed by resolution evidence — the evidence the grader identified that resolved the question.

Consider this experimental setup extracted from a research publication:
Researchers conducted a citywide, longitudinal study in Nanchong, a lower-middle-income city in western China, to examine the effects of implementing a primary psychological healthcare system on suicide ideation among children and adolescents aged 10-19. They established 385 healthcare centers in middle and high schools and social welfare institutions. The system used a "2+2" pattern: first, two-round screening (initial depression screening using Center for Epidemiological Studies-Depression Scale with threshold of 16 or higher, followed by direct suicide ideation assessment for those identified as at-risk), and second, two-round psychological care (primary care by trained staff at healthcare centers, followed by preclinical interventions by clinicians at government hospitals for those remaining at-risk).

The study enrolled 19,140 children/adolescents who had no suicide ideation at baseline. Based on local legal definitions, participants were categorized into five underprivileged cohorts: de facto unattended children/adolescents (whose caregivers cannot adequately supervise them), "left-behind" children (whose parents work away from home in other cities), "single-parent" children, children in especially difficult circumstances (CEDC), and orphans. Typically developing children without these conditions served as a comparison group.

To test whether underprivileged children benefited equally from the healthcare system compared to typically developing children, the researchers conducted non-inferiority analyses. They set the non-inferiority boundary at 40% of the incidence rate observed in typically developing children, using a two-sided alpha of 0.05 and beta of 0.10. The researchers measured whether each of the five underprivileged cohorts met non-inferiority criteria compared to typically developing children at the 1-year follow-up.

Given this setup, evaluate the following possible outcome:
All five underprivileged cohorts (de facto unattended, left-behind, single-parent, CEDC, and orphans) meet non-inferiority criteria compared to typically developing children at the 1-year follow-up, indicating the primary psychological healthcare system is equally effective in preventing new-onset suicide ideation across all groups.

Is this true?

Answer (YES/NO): NO